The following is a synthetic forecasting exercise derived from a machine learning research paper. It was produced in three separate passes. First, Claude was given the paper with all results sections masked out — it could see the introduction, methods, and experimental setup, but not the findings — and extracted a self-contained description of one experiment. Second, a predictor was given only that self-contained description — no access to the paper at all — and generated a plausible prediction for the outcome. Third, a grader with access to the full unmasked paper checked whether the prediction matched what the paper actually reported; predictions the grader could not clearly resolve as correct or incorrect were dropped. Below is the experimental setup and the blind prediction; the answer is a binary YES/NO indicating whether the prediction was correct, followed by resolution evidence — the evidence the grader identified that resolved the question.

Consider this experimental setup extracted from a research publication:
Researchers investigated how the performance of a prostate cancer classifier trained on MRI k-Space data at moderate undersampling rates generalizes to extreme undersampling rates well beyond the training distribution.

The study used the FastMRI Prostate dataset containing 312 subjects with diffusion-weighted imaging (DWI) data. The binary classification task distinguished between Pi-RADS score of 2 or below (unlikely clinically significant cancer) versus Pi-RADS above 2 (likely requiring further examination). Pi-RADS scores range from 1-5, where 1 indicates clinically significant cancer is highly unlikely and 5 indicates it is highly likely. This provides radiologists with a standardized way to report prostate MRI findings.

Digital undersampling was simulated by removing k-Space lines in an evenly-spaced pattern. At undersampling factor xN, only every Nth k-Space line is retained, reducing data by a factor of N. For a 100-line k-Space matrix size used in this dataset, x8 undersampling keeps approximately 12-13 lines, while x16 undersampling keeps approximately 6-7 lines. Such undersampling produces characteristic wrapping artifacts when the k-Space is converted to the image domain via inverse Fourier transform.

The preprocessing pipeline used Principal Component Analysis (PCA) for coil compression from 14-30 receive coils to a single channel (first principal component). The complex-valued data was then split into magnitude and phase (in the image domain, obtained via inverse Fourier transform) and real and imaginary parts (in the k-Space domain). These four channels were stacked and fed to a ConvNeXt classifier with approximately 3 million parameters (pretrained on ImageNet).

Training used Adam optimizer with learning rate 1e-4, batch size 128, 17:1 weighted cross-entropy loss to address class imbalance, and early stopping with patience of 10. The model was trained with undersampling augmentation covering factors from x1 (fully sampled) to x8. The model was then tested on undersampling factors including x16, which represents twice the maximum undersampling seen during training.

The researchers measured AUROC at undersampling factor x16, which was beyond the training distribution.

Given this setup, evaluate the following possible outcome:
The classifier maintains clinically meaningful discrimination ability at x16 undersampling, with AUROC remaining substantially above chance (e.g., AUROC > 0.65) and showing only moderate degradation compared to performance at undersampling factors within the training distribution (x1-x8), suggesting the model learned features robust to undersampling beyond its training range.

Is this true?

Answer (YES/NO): YES